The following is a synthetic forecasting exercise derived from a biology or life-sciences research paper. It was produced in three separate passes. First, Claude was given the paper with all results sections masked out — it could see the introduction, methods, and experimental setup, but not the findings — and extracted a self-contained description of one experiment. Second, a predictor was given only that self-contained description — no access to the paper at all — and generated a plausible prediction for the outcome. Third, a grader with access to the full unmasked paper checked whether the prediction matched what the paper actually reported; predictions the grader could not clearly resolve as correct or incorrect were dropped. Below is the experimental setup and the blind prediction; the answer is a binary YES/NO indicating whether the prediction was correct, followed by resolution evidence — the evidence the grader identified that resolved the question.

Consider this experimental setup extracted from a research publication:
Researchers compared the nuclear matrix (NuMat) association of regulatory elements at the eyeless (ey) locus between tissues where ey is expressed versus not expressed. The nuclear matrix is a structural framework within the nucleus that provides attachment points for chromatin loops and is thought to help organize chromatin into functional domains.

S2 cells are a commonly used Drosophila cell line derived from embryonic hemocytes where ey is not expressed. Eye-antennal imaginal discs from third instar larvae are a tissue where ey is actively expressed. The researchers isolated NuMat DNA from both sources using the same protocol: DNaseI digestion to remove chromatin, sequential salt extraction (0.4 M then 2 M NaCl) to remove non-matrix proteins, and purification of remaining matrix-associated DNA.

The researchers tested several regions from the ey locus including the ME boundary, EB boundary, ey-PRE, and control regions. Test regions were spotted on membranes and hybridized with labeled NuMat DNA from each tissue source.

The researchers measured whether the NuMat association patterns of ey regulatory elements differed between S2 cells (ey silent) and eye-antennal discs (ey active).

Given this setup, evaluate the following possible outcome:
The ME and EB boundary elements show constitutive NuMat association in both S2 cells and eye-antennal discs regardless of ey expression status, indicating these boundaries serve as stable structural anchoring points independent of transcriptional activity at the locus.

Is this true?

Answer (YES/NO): NO